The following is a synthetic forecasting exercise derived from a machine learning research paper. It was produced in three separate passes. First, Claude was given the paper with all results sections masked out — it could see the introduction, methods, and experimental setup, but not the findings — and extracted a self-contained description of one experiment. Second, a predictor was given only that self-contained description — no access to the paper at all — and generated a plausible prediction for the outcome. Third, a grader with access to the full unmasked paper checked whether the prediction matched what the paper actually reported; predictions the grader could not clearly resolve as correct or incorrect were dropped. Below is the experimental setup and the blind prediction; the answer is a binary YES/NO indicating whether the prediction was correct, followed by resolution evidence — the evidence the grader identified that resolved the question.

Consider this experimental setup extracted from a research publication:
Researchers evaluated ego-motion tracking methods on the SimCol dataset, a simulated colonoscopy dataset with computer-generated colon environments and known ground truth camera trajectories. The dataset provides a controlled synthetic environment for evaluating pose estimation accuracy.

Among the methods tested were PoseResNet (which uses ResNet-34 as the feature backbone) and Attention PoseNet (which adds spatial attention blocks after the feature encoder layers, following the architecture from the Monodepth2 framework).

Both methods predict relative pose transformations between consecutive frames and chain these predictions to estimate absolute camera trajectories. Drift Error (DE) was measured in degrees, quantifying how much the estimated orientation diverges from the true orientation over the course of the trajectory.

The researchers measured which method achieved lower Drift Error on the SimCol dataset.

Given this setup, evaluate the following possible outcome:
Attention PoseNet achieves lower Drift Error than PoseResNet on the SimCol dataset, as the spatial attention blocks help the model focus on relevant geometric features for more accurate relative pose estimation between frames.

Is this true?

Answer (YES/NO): NO